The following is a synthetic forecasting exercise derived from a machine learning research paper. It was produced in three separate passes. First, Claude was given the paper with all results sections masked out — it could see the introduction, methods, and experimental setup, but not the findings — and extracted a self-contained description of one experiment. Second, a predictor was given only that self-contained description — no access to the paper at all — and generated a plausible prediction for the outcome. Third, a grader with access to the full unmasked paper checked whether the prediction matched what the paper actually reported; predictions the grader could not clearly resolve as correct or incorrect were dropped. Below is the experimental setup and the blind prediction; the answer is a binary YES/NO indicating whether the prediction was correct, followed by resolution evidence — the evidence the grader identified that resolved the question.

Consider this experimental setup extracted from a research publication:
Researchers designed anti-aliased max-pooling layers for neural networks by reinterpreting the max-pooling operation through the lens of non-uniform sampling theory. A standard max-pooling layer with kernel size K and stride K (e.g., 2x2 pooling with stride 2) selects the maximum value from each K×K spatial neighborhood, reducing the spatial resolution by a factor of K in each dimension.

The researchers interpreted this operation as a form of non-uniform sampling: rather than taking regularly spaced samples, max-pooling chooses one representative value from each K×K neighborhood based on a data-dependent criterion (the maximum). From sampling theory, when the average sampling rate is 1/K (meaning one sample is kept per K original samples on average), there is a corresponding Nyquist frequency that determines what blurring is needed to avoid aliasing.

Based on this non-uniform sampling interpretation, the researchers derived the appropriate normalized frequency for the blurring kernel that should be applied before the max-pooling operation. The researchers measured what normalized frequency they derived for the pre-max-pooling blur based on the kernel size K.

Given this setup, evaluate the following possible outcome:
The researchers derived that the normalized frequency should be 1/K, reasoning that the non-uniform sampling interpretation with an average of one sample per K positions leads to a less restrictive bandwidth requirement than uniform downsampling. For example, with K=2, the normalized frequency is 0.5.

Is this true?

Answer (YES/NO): NO